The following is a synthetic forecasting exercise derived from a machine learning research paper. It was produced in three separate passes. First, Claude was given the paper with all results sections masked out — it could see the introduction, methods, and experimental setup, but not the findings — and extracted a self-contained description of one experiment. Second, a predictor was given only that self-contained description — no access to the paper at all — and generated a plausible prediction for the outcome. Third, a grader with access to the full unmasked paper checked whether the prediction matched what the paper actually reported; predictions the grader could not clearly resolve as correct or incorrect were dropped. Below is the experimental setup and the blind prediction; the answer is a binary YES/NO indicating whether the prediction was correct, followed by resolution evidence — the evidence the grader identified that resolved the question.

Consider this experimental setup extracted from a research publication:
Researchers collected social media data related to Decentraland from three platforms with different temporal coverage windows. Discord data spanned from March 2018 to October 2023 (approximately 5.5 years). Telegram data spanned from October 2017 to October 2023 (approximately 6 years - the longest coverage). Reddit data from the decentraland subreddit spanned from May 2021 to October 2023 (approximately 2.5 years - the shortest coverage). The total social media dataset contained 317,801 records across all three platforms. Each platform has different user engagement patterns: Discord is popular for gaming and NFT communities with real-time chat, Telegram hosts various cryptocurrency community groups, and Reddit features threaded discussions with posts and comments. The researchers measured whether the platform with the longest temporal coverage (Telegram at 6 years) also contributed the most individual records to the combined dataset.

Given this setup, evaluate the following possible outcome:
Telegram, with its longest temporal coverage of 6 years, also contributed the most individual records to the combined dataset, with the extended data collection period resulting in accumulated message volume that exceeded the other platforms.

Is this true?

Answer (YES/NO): YES